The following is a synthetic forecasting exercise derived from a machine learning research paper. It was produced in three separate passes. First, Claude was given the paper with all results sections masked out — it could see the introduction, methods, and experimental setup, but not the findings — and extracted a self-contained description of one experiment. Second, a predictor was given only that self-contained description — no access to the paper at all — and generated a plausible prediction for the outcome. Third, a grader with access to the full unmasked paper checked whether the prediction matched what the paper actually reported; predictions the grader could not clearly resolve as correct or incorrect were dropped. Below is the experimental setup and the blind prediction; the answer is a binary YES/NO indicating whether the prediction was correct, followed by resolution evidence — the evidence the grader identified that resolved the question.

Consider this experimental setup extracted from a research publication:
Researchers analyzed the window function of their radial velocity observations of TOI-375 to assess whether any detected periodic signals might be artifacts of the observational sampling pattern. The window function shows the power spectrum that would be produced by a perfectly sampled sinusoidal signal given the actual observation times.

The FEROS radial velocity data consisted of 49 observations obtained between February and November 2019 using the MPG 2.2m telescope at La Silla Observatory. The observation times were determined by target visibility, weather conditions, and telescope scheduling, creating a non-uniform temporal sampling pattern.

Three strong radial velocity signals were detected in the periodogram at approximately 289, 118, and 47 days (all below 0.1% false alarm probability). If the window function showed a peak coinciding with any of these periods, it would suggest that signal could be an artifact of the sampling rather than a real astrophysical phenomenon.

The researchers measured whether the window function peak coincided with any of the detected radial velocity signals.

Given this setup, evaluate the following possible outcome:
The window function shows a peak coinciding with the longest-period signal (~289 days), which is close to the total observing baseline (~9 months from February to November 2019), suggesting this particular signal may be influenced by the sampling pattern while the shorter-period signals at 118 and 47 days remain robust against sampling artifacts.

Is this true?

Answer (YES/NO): NO